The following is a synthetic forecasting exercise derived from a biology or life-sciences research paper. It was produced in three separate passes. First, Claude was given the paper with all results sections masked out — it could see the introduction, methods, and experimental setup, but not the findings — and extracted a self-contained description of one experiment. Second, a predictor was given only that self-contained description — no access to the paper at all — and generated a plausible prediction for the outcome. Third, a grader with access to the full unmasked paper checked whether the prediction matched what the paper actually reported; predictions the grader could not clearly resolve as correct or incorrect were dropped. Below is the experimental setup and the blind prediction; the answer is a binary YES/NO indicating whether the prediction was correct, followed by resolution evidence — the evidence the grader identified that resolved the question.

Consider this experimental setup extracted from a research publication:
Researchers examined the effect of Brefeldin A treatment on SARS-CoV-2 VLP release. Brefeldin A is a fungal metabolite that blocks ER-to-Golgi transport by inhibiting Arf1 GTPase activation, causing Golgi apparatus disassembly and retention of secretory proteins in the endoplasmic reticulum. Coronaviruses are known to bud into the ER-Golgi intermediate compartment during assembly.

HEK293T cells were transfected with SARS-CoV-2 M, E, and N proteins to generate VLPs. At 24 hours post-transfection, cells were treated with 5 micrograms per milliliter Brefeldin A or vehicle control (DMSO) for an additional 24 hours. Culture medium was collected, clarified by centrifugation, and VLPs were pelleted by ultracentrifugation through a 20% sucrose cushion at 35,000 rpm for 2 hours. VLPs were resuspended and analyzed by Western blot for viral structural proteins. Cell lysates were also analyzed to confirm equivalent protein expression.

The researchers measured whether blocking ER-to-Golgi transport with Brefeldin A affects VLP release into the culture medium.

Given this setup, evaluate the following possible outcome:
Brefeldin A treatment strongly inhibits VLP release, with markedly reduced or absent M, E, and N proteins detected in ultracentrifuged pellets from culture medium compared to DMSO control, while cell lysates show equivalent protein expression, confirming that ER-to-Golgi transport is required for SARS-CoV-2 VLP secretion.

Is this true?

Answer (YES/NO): NO